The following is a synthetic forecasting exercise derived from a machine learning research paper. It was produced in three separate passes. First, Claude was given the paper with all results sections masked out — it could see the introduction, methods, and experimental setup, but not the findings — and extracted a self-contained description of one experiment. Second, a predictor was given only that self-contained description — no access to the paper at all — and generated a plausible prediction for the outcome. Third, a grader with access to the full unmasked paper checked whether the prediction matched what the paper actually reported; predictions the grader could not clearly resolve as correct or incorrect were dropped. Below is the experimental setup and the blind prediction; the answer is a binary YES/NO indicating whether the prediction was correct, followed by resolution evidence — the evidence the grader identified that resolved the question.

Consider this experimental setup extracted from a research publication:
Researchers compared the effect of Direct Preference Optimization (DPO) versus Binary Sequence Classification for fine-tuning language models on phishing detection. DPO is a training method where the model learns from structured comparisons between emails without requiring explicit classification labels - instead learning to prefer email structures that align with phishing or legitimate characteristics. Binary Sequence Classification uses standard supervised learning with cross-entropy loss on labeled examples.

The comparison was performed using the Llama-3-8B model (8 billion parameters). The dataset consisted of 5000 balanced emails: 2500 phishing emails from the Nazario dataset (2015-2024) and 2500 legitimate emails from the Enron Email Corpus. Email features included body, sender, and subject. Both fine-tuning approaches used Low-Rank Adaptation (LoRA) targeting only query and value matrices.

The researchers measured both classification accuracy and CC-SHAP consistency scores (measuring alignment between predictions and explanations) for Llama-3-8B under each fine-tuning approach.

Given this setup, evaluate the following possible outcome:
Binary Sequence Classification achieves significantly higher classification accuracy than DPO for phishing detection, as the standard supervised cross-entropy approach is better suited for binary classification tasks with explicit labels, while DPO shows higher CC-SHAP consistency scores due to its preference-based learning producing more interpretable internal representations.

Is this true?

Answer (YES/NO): NO